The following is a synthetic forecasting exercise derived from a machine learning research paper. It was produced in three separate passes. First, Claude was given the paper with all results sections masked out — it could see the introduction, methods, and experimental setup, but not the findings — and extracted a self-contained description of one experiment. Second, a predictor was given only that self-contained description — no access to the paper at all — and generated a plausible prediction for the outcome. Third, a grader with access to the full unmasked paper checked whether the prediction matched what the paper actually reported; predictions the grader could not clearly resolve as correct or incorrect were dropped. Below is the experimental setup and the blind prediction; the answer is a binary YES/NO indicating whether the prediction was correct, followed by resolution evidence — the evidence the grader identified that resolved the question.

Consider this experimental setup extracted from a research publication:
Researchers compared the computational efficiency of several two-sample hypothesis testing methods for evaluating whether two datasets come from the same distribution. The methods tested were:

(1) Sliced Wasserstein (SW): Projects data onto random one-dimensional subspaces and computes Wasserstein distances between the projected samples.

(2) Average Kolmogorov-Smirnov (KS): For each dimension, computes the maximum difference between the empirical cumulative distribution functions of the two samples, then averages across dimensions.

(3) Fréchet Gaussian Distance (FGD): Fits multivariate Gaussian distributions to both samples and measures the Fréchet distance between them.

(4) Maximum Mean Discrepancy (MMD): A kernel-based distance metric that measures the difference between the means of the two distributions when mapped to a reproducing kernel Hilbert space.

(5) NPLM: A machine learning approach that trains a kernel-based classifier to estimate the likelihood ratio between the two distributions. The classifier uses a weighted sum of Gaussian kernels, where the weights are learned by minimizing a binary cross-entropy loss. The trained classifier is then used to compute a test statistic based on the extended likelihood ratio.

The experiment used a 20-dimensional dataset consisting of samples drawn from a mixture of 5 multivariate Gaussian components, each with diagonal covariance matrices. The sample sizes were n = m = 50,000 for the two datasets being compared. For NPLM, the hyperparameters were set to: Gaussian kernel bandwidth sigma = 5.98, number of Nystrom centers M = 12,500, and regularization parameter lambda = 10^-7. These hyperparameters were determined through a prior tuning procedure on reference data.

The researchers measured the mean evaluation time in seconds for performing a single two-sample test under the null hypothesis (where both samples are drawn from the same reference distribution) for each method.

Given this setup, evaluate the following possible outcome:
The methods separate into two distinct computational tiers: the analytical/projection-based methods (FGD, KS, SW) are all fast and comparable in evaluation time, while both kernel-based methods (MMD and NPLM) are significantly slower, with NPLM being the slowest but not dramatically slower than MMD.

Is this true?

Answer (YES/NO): NO